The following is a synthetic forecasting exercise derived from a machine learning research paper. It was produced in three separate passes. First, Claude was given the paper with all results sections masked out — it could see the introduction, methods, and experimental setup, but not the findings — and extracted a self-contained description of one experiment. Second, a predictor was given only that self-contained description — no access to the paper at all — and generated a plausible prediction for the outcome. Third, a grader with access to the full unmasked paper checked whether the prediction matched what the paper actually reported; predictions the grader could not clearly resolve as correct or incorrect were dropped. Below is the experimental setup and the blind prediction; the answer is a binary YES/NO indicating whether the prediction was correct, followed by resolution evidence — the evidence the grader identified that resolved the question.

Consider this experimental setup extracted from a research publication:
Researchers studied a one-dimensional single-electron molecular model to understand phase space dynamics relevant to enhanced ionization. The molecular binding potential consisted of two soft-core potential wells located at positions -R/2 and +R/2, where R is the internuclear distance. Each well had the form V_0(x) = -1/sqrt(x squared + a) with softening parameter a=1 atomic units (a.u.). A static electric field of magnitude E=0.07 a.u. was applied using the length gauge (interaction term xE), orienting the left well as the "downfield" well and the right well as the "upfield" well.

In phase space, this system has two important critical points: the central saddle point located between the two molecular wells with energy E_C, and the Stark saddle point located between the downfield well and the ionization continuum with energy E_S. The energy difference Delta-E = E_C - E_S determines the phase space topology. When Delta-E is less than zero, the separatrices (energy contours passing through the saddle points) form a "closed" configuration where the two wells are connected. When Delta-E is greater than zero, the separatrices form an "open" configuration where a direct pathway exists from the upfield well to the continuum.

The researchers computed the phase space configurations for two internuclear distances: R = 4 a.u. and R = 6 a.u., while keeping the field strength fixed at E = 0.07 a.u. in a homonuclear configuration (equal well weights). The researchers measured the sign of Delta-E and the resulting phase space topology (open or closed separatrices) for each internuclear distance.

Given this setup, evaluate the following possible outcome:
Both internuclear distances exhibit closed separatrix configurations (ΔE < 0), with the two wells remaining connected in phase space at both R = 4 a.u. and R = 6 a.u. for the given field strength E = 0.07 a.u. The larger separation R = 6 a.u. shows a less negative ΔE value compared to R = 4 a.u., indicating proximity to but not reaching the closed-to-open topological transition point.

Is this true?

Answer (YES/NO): NO